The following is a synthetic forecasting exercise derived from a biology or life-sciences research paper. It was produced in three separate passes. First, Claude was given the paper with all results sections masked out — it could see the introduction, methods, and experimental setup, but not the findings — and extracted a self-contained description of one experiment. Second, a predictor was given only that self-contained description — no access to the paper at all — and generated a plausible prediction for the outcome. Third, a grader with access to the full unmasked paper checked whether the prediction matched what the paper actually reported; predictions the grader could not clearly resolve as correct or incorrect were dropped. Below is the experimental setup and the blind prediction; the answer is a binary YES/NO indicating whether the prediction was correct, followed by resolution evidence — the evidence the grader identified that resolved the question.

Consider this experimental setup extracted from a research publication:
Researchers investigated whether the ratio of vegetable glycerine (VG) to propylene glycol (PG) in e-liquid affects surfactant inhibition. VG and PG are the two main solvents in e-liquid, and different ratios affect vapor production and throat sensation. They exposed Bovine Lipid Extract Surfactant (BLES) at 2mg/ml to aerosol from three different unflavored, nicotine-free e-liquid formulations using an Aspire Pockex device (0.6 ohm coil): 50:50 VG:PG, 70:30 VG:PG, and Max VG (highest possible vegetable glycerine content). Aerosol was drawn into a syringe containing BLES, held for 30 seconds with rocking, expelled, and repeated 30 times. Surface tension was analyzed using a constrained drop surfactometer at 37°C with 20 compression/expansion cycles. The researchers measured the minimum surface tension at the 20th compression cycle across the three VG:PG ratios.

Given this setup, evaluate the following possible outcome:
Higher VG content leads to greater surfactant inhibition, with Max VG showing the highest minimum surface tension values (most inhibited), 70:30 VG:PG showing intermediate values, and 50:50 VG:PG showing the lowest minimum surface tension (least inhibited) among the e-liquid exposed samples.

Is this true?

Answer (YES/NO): NO